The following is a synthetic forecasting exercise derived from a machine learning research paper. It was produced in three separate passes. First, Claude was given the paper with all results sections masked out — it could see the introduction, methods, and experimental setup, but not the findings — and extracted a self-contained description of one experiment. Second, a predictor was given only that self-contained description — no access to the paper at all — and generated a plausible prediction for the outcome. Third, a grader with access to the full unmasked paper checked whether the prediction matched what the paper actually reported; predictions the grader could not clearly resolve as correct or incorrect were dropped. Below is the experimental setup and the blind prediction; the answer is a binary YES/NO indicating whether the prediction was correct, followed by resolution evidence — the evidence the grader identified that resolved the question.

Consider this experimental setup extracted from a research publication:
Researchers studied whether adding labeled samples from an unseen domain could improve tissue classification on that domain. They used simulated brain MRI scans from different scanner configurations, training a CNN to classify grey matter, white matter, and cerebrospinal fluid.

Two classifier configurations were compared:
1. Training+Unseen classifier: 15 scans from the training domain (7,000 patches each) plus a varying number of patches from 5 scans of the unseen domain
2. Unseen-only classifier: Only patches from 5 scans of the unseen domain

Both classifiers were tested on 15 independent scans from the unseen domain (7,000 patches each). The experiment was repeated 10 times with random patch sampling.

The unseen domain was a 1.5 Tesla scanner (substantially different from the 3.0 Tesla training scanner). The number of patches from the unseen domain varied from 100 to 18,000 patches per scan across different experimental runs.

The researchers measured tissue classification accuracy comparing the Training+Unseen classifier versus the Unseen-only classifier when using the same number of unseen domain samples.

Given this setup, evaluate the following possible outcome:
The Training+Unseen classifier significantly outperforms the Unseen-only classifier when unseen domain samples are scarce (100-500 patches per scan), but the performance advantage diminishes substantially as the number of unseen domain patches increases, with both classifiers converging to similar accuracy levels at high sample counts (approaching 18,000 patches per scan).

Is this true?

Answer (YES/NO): NO